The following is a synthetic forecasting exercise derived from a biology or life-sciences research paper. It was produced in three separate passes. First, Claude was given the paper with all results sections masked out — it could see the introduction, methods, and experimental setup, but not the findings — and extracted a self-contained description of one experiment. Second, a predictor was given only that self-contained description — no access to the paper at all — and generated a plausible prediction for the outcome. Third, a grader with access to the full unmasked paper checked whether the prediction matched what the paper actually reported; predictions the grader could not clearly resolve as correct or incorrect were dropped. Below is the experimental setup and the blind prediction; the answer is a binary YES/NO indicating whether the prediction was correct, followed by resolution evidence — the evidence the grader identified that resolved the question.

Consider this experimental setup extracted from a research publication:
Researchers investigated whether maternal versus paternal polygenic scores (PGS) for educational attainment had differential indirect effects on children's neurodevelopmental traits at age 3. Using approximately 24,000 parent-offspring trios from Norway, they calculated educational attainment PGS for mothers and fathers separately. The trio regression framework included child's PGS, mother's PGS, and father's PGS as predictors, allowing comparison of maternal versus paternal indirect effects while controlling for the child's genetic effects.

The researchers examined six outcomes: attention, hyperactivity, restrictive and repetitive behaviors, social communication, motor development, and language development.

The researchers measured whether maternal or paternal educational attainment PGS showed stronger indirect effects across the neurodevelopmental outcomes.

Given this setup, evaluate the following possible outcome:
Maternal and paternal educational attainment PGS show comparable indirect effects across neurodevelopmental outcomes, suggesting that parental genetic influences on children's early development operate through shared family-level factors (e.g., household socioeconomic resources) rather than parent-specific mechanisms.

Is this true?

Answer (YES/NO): NO